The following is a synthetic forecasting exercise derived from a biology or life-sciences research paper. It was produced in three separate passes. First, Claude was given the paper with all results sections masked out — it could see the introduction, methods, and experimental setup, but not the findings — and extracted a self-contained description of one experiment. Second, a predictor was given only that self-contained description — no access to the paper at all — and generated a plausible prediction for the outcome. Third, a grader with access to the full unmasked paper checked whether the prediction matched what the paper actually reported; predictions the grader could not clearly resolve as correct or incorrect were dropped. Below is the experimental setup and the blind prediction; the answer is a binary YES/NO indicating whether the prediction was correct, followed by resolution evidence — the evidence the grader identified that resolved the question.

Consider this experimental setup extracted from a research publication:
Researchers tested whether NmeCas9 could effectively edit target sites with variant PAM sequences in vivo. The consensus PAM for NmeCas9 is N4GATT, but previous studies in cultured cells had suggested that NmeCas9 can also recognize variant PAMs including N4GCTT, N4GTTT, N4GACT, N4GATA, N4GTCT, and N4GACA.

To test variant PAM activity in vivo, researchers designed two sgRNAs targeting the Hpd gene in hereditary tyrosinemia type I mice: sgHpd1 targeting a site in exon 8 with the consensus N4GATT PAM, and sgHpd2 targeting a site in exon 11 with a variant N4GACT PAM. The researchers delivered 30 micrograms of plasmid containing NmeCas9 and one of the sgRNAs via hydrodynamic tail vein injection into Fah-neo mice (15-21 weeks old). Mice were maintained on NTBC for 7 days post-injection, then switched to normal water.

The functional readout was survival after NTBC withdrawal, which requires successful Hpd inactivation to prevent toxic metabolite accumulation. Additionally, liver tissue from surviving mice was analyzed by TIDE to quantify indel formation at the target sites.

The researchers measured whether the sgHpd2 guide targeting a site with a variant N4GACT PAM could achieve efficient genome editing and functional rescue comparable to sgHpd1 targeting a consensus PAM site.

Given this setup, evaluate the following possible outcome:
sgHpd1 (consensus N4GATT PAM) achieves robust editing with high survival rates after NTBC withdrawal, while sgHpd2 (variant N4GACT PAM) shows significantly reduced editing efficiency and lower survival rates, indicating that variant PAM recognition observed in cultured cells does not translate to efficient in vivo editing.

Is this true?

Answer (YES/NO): NO